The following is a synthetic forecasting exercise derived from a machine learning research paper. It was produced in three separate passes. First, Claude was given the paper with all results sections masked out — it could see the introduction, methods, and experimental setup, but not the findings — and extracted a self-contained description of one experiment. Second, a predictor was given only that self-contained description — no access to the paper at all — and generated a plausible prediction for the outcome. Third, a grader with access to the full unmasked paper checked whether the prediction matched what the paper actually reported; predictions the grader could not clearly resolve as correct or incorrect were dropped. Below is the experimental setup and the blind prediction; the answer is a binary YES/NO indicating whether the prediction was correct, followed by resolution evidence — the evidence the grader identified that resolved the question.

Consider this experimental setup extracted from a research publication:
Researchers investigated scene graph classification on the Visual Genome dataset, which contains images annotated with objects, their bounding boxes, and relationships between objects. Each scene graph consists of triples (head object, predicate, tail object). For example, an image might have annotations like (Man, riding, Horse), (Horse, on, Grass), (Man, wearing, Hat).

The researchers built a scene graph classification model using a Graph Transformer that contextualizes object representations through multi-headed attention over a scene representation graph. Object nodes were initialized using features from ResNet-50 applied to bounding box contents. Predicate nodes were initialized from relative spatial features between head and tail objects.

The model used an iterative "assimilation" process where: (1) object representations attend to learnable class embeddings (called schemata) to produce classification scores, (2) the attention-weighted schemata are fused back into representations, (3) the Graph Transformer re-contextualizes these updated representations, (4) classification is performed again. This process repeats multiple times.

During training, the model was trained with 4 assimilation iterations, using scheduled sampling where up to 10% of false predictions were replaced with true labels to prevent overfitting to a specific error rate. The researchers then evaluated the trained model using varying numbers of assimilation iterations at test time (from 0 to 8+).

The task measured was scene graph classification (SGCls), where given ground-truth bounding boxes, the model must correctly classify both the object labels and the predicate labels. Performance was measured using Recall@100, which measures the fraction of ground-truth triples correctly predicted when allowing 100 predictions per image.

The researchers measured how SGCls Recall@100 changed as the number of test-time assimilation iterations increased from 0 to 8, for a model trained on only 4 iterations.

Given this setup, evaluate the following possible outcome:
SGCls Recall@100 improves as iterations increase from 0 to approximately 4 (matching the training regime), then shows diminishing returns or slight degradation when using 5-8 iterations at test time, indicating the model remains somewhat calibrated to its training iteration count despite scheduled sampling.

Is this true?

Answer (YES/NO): NO